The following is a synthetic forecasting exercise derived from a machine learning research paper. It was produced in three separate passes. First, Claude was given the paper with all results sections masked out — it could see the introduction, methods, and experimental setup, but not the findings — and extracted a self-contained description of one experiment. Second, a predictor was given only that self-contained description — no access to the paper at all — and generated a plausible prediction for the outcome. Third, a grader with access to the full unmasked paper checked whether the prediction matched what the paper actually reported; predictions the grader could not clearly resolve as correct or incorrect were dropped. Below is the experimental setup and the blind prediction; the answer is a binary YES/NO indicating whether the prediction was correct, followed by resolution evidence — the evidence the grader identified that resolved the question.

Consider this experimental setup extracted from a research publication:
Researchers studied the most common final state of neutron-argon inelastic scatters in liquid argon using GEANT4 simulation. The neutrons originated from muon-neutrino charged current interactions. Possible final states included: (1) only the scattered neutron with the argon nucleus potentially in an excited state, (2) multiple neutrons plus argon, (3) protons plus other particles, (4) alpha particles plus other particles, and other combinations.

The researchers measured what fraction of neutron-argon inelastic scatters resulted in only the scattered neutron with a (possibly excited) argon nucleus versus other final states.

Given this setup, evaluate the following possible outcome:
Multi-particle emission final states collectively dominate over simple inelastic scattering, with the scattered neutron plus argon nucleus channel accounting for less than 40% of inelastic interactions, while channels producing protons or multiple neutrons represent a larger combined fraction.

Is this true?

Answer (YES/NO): NO